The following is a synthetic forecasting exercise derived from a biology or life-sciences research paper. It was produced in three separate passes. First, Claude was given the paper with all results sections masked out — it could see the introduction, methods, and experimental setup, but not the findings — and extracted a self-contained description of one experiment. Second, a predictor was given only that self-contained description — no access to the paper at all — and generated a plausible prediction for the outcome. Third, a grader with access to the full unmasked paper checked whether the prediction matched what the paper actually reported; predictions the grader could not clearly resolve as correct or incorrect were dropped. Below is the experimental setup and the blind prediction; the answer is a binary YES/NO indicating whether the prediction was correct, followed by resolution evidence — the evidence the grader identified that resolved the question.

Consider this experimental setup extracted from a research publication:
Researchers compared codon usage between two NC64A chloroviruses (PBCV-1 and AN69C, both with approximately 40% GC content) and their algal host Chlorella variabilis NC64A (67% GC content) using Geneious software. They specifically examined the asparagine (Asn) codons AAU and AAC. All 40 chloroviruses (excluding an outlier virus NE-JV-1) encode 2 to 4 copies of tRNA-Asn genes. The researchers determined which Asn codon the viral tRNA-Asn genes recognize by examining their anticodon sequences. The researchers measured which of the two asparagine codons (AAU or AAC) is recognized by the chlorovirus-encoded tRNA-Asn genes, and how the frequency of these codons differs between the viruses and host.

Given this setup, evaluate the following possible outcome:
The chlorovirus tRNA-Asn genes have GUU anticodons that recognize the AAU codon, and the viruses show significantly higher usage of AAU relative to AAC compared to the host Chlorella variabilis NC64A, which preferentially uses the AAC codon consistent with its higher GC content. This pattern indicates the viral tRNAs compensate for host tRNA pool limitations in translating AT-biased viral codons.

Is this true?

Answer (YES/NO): NO